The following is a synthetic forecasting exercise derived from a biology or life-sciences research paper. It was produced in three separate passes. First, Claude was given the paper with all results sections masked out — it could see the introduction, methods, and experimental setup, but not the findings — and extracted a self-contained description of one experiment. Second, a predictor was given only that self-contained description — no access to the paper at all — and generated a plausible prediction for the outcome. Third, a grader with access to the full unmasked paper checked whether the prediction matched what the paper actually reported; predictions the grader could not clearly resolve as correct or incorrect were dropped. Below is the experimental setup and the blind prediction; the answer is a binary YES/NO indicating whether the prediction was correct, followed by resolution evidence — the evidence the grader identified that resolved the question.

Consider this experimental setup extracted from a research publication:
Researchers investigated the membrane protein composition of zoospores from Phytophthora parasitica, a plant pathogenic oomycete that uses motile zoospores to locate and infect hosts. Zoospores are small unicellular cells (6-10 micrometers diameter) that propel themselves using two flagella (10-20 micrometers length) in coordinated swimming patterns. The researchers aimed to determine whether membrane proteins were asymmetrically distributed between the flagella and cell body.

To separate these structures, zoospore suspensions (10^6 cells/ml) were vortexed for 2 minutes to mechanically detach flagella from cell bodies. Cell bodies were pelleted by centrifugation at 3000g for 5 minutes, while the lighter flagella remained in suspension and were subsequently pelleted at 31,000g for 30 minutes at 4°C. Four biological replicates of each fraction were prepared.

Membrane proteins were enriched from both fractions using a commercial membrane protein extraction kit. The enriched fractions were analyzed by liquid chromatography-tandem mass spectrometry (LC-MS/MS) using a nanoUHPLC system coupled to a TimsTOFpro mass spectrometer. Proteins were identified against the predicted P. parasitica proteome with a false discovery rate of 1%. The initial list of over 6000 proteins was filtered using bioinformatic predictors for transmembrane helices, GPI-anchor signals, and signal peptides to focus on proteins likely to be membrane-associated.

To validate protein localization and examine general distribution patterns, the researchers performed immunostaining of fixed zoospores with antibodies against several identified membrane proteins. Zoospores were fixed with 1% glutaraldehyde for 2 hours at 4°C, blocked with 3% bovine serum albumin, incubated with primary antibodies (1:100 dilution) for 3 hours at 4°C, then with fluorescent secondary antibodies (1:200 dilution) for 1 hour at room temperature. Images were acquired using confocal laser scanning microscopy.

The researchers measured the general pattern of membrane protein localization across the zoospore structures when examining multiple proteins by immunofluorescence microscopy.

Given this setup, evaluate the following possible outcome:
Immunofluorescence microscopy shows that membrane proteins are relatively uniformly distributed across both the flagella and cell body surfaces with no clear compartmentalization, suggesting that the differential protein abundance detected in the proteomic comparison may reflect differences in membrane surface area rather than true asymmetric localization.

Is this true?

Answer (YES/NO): NO